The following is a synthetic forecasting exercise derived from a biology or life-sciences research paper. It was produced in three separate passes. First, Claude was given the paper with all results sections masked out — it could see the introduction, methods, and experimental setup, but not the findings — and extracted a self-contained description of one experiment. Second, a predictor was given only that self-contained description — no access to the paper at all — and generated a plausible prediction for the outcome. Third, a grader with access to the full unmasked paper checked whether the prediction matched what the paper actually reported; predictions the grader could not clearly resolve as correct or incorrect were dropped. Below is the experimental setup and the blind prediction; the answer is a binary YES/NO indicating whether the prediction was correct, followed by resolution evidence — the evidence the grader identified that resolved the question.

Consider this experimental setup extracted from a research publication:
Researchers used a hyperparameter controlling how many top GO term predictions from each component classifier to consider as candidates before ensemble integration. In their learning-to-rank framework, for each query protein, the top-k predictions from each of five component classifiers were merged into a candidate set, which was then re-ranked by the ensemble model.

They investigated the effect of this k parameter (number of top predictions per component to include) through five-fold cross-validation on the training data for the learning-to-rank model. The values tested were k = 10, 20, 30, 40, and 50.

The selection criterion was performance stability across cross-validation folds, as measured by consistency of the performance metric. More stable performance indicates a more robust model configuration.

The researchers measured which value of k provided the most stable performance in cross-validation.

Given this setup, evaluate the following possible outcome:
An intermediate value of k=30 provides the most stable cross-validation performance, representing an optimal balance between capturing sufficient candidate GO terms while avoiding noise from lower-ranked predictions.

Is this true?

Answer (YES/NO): YES